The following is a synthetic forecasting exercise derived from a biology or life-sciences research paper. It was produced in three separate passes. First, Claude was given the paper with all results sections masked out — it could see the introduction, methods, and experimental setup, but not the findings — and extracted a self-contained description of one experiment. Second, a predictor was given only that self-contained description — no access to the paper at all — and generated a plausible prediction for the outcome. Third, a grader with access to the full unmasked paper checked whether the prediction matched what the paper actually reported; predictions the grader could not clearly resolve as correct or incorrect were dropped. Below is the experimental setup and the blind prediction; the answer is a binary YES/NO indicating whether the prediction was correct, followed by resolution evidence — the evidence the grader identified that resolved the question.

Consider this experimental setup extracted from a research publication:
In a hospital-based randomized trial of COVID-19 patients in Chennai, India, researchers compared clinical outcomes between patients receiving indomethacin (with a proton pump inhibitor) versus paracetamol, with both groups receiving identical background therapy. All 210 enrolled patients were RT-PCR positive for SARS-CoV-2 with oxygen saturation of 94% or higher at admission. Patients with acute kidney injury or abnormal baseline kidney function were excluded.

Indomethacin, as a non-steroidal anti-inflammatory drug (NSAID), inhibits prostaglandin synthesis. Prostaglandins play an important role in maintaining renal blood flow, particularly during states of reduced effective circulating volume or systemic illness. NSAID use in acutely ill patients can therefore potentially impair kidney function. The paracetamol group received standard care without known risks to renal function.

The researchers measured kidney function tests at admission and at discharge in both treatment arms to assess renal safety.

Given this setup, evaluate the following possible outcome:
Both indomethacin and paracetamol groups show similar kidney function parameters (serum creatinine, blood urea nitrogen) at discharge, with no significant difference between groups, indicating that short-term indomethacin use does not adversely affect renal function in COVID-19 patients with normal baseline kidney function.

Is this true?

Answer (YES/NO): YES